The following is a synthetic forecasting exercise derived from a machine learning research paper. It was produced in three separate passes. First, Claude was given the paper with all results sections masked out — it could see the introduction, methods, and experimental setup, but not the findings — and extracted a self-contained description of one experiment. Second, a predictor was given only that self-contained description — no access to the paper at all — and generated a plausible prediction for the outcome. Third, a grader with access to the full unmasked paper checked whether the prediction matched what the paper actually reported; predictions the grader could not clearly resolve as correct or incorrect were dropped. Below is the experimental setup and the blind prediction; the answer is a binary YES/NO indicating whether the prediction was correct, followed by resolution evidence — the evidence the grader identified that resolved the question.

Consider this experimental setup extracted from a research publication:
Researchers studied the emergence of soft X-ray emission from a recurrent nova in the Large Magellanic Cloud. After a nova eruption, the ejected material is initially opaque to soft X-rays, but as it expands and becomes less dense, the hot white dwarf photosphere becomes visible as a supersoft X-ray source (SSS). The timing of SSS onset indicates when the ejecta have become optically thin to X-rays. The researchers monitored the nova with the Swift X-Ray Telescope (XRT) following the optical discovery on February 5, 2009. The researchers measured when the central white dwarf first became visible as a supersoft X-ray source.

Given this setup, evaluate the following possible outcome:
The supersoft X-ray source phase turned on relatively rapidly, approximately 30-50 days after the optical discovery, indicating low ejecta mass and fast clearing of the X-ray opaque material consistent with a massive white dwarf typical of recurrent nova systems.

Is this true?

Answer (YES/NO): NO